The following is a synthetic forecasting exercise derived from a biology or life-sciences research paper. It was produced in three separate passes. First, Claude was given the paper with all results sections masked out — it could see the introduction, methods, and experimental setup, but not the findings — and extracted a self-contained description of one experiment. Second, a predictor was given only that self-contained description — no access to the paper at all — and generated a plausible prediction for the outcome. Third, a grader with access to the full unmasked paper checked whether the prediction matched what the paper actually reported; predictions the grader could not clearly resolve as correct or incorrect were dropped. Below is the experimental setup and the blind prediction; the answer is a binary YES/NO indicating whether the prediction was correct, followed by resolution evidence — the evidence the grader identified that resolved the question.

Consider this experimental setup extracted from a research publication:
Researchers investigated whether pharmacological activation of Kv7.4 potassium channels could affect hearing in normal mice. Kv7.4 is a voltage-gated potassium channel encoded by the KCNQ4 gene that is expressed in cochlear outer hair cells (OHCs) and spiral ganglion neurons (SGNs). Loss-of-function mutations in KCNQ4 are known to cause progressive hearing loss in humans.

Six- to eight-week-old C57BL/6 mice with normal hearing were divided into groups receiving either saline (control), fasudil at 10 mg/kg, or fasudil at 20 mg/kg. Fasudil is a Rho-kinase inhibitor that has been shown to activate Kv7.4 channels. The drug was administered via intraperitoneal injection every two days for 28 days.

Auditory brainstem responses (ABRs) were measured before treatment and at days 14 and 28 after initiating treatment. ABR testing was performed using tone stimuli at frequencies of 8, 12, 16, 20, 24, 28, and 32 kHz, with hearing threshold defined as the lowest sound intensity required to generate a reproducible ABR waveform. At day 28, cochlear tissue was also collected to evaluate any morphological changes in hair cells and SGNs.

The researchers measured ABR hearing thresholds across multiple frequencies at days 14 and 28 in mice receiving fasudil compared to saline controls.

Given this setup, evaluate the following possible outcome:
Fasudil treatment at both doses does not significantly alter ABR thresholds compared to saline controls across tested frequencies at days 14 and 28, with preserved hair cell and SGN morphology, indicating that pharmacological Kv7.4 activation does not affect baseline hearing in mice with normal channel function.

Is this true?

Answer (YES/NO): NO